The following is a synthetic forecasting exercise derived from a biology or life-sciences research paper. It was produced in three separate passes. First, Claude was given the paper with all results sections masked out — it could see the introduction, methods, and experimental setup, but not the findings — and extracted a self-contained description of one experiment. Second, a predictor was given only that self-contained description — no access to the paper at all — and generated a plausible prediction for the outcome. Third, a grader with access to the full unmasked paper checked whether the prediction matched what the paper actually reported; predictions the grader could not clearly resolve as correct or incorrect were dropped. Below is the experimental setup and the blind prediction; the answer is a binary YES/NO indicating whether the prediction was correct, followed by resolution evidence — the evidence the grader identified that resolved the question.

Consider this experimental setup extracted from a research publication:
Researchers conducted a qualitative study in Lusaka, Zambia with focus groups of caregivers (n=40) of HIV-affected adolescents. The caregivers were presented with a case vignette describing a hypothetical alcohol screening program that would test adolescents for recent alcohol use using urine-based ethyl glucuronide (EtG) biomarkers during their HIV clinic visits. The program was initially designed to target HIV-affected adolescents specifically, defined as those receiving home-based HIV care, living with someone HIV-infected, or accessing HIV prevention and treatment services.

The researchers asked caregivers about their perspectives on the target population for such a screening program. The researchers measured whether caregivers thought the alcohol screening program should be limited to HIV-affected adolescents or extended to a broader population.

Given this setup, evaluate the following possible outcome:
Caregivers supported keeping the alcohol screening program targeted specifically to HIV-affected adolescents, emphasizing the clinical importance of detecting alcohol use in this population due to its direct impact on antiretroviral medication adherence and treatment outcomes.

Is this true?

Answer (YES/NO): NO